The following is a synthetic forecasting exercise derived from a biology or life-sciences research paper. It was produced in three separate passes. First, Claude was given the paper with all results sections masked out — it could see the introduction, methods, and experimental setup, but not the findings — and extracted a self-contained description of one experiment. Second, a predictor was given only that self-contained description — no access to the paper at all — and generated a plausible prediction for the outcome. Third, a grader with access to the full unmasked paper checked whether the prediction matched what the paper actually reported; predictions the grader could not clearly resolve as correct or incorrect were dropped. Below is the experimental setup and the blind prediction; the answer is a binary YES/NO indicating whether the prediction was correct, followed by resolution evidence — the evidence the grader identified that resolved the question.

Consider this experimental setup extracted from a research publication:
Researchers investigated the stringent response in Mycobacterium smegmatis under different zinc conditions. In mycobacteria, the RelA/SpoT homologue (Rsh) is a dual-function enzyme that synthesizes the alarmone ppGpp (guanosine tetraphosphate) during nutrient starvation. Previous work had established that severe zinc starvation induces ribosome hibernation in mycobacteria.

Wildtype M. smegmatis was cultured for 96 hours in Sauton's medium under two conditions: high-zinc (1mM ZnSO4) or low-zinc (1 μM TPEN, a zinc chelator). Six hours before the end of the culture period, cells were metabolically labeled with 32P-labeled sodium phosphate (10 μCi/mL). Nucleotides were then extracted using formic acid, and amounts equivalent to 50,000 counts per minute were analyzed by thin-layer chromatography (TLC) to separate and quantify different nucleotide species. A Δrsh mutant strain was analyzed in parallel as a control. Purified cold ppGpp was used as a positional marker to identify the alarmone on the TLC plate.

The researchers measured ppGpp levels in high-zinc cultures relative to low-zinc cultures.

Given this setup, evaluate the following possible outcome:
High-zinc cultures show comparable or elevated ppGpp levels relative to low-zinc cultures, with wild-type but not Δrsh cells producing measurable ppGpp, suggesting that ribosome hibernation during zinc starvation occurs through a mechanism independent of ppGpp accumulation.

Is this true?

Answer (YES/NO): YES